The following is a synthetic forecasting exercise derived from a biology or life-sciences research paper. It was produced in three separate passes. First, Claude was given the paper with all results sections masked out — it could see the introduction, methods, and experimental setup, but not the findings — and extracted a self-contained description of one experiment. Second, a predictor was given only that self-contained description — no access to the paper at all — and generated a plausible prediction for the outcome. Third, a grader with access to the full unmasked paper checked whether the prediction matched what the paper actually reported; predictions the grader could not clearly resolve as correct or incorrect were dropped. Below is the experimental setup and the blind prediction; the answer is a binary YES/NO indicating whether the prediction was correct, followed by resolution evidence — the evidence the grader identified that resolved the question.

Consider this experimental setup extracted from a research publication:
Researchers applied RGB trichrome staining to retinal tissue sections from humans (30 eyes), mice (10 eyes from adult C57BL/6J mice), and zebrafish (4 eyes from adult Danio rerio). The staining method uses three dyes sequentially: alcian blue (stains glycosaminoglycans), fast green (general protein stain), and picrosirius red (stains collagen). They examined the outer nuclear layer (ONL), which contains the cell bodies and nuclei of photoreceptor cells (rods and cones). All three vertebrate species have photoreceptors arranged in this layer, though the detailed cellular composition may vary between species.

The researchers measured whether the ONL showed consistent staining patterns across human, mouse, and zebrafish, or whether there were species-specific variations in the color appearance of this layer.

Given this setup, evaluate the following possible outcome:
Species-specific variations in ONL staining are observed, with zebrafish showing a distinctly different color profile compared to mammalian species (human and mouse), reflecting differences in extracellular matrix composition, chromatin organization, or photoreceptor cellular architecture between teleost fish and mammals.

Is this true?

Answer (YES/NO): YES